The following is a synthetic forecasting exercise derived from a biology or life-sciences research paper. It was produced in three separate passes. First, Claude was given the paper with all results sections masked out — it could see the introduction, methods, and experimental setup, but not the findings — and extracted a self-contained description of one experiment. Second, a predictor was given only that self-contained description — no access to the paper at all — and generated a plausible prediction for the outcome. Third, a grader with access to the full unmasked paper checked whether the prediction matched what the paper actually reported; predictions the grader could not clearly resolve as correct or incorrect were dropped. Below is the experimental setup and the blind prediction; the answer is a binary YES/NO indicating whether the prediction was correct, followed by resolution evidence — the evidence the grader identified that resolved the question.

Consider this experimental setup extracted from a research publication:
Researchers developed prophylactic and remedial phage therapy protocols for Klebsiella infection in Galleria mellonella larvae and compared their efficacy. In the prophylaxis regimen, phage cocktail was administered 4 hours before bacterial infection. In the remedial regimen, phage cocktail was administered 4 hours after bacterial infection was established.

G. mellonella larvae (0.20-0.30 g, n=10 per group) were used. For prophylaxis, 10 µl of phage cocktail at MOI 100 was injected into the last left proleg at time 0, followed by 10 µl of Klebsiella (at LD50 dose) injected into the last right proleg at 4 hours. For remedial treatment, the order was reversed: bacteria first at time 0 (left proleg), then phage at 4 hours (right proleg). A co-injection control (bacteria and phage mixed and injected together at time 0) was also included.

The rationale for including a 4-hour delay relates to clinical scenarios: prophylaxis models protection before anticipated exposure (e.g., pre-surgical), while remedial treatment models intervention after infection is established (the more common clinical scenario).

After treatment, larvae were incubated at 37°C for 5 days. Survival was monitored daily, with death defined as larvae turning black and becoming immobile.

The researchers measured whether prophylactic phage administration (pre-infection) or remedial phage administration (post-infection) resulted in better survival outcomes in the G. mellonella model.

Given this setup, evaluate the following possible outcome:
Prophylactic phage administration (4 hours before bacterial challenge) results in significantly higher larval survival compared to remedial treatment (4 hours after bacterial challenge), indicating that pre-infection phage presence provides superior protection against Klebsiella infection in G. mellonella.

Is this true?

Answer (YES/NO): YES